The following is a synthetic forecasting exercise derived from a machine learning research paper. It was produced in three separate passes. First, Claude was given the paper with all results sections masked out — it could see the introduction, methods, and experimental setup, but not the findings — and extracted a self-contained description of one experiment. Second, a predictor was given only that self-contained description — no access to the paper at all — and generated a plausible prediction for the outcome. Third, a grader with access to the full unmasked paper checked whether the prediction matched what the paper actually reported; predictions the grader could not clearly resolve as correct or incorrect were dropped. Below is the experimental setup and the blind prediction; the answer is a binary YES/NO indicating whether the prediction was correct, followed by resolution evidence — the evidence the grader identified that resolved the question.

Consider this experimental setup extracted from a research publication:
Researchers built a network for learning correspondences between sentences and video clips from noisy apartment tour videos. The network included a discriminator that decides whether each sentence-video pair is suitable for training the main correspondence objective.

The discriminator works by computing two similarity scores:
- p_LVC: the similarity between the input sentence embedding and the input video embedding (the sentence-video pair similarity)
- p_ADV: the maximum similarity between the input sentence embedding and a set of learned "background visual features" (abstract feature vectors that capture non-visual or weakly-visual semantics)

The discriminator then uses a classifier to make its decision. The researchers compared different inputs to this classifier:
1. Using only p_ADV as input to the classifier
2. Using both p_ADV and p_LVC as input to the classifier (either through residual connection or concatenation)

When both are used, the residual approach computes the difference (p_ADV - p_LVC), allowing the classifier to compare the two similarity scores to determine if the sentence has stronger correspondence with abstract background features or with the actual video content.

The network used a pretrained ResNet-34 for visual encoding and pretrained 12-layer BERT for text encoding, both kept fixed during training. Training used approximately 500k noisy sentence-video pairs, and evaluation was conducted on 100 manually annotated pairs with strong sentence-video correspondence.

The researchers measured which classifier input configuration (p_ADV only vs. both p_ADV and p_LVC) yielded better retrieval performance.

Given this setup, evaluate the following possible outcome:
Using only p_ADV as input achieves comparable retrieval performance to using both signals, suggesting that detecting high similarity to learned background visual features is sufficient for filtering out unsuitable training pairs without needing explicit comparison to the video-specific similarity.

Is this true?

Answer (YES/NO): NO